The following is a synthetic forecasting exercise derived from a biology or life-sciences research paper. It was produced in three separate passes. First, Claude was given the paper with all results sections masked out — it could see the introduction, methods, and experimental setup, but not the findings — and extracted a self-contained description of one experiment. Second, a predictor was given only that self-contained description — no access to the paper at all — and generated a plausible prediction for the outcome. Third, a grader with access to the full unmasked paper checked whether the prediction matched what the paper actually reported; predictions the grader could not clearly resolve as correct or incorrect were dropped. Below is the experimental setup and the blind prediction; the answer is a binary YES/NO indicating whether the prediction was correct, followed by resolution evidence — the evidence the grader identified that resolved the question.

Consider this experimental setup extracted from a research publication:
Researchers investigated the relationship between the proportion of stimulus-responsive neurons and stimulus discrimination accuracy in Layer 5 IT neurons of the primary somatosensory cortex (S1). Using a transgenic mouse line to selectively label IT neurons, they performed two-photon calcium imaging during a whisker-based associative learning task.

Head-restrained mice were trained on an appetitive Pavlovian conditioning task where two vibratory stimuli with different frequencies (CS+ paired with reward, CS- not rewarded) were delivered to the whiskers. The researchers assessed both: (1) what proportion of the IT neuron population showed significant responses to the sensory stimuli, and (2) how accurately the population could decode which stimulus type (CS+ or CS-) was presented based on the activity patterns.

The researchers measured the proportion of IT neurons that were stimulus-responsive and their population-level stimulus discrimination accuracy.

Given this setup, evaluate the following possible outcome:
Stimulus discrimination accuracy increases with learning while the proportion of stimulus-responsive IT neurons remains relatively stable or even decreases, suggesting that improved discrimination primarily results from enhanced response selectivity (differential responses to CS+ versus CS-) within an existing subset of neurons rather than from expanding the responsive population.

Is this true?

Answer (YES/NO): NO